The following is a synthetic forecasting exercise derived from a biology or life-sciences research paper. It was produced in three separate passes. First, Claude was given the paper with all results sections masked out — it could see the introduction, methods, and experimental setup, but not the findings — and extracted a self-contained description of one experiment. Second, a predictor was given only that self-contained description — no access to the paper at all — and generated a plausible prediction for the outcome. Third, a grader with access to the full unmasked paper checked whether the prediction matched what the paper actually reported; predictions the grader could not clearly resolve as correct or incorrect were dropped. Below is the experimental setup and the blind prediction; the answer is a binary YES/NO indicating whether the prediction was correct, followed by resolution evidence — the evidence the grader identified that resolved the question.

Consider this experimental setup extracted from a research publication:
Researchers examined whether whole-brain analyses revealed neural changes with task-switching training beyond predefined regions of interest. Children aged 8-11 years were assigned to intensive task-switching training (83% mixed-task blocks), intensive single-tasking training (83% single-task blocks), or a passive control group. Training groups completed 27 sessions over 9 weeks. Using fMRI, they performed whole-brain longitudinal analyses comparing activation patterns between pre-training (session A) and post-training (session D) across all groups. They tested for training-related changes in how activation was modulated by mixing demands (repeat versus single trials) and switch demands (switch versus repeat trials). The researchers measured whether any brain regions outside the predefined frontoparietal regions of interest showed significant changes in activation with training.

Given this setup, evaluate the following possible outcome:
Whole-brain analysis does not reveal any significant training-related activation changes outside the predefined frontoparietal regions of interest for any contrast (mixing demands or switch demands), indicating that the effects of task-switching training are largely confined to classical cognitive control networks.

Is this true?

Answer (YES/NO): YES